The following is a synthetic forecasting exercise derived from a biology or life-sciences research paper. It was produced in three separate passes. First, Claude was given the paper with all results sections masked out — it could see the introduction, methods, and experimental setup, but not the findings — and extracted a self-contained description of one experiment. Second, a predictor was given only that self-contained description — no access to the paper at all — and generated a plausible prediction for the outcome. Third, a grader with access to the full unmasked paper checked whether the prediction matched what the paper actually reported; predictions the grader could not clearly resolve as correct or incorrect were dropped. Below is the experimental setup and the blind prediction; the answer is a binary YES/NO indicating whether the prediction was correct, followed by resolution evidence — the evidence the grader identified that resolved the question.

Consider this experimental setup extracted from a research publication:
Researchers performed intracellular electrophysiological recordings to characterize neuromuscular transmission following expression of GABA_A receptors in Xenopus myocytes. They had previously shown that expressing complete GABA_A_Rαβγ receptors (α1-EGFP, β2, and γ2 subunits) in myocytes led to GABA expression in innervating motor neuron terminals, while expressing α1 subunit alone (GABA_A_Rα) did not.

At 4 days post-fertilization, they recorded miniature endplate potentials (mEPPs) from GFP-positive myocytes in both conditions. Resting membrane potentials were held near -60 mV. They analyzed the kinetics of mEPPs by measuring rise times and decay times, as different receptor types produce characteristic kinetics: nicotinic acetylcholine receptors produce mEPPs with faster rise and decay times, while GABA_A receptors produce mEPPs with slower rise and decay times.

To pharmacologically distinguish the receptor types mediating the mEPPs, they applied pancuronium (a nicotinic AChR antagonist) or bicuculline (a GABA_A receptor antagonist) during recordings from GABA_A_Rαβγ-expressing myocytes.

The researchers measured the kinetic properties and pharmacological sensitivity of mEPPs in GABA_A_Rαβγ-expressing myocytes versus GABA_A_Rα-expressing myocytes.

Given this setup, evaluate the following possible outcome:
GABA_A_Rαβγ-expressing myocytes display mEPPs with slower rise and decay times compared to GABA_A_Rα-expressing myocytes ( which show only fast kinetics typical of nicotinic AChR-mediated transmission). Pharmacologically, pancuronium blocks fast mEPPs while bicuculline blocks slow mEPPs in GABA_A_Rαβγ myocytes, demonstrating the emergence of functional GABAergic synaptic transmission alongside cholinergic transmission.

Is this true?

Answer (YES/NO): YES